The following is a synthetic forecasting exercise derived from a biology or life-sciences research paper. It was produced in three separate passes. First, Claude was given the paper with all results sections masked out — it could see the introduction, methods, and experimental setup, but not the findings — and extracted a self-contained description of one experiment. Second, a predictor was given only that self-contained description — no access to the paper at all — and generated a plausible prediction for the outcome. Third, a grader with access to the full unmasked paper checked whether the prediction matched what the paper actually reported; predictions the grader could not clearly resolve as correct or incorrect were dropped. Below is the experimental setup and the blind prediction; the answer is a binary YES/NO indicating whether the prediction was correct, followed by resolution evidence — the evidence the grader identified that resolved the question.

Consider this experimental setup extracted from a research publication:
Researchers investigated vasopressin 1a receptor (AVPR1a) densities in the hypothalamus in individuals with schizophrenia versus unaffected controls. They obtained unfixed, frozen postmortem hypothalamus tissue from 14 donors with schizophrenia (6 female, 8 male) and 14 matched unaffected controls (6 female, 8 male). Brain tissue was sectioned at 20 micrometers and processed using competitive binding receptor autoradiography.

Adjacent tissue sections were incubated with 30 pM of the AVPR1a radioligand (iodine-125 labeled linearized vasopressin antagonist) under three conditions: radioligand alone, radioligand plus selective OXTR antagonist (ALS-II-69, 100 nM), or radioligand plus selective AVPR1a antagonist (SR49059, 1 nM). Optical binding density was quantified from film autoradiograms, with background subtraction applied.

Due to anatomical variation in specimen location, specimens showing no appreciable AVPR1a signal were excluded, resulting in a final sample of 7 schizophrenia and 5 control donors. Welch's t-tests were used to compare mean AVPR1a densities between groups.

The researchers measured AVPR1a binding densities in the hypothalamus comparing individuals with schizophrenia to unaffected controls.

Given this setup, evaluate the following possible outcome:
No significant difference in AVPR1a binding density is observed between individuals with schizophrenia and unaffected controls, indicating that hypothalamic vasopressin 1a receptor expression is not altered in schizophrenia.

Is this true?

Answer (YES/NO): NO